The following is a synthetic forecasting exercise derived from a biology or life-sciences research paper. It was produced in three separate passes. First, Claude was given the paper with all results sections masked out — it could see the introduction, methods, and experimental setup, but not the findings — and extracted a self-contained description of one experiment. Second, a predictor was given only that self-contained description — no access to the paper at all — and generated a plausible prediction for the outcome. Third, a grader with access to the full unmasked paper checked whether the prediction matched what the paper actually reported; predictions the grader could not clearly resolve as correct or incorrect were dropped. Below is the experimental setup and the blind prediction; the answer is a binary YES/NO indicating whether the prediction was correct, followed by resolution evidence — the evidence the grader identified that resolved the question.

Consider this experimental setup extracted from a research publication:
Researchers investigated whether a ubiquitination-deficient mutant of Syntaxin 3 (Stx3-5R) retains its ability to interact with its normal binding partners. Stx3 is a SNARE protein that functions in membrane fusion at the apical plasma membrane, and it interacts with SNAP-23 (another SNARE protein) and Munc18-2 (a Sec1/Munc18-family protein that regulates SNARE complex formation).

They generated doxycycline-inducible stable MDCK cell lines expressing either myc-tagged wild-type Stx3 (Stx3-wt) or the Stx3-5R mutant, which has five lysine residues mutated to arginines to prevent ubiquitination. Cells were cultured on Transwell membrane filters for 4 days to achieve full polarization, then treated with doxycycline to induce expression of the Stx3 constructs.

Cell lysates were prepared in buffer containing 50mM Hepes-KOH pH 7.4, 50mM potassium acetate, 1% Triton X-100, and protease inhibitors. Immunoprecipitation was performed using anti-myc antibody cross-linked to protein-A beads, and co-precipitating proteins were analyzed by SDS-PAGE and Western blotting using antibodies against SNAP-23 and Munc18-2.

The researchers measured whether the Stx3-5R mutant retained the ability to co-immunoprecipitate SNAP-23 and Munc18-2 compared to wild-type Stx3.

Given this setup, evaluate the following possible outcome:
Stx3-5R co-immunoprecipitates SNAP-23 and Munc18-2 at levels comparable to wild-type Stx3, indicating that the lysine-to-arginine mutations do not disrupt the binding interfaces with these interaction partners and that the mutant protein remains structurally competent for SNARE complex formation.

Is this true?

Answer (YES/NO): YES